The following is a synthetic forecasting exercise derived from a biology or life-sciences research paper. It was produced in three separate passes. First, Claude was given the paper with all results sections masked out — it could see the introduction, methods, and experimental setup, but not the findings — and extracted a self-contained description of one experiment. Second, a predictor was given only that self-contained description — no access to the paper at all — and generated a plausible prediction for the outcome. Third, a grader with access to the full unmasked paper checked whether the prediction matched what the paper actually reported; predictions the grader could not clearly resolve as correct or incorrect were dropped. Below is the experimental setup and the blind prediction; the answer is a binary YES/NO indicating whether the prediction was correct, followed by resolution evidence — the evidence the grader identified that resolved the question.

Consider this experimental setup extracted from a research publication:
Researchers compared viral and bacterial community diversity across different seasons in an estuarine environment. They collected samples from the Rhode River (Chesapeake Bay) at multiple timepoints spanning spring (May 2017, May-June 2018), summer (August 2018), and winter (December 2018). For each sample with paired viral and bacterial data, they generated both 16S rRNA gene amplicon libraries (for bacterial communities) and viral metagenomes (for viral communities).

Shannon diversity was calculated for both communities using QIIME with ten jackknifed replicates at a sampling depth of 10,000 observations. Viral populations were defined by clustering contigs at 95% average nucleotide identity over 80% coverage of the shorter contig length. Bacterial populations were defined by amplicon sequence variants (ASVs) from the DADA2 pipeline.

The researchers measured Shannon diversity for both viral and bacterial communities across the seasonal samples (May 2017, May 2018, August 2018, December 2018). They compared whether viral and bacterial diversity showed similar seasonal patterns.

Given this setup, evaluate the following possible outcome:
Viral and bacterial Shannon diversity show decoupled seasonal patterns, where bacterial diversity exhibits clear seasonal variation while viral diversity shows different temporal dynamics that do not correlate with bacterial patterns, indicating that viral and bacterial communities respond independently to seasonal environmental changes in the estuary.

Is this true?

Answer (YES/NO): NO